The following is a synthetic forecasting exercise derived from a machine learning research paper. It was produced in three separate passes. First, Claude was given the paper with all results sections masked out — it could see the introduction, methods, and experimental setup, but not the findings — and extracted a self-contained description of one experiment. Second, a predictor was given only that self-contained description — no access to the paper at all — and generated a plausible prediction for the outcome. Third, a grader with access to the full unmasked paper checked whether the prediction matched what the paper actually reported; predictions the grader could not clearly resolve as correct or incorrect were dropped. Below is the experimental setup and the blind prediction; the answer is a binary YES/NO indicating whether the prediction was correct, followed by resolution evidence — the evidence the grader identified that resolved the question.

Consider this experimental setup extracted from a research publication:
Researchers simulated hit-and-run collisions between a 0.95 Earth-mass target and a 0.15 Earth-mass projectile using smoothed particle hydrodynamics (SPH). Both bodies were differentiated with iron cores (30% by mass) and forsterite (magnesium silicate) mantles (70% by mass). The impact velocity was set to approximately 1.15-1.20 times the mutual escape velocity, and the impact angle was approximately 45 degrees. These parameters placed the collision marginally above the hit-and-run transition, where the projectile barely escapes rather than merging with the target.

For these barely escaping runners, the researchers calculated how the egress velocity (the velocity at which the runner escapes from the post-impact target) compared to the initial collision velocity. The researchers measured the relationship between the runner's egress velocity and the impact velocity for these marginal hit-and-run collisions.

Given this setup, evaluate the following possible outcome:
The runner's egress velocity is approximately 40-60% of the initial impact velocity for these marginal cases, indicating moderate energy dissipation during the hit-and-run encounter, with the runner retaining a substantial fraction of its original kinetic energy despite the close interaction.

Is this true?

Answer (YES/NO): NO